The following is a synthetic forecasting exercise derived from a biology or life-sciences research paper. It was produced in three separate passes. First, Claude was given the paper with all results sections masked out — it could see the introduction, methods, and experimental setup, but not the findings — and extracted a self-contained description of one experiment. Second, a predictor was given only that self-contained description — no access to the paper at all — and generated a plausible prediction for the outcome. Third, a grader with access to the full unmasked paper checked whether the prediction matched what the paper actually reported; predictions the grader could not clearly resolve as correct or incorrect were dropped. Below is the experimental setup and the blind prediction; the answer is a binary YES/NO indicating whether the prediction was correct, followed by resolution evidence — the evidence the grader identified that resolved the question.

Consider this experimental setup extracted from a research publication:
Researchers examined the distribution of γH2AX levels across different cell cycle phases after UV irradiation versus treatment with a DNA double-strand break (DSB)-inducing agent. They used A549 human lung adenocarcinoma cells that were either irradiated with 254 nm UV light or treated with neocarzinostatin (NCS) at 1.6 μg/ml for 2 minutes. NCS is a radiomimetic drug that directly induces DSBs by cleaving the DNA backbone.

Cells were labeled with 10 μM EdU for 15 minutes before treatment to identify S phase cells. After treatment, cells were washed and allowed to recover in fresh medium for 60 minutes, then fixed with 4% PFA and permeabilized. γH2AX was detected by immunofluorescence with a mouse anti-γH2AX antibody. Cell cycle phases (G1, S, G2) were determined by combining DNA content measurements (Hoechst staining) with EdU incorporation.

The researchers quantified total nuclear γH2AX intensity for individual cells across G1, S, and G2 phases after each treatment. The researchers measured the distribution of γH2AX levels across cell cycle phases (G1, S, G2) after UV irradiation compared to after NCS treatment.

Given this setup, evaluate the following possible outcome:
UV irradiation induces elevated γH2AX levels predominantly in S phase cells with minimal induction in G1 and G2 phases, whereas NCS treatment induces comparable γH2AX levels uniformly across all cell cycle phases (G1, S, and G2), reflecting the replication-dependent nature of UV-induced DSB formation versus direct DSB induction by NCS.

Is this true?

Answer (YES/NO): NO